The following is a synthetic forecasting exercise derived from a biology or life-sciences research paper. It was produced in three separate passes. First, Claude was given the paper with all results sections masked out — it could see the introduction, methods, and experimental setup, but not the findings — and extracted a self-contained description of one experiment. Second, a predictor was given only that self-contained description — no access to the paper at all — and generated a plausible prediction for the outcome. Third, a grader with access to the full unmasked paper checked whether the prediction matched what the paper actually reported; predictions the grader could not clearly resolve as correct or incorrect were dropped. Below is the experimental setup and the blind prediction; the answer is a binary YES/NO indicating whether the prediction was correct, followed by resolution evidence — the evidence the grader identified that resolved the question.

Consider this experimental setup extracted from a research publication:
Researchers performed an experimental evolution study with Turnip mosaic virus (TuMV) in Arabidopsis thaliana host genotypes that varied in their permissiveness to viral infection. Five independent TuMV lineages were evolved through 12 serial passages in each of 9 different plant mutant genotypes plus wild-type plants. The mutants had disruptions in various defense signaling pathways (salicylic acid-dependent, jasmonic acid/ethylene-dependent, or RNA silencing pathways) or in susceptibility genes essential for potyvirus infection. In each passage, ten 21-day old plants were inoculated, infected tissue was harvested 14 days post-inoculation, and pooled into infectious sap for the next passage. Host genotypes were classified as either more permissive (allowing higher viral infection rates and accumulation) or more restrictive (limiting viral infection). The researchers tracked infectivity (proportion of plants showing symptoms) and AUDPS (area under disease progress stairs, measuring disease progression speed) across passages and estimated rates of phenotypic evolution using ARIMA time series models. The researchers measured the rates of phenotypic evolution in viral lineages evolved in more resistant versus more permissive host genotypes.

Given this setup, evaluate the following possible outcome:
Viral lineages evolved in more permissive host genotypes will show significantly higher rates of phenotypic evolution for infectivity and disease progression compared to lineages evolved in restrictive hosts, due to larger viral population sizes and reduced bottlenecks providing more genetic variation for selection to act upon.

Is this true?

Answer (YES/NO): NO